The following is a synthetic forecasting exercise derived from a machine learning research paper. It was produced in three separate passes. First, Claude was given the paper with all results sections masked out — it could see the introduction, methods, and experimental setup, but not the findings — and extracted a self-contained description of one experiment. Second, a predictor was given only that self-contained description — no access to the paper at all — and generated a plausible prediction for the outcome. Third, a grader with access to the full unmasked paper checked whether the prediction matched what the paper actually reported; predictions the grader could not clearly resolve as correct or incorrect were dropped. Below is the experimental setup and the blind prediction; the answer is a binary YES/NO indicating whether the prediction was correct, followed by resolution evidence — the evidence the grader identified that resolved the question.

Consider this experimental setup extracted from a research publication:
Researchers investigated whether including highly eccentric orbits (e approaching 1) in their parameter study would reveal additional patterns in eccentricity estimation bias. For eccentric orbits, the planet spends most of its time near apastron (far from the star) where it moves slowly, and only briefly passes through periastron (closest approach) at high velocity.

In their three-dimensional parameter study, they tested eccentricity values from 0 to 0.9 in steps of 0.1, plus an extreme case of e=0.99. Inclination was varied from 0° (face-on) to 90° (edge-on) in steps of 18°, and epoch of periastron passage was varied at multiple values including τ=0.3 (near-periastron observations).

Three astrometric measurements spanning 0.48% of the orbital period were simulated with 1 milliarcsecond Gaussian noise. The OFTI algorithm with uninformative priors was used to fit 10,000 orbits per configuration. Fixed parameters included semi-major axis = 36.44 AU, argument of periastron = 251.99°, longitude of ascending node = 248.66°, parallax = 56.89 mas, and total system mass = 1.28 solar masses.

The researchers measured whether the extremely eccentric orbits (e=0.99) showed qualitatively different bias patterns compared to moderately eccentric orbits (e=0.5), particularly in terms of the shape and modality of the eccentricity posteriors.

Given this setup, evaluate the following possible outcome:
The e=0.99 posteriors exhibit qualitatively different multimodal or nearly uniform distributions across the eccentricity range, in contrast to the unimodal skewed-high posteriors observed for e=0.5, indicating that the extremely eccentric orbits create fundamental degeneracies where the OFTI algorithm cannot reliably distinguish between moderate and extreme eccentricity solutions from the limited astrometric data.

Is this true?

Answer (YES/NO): NO